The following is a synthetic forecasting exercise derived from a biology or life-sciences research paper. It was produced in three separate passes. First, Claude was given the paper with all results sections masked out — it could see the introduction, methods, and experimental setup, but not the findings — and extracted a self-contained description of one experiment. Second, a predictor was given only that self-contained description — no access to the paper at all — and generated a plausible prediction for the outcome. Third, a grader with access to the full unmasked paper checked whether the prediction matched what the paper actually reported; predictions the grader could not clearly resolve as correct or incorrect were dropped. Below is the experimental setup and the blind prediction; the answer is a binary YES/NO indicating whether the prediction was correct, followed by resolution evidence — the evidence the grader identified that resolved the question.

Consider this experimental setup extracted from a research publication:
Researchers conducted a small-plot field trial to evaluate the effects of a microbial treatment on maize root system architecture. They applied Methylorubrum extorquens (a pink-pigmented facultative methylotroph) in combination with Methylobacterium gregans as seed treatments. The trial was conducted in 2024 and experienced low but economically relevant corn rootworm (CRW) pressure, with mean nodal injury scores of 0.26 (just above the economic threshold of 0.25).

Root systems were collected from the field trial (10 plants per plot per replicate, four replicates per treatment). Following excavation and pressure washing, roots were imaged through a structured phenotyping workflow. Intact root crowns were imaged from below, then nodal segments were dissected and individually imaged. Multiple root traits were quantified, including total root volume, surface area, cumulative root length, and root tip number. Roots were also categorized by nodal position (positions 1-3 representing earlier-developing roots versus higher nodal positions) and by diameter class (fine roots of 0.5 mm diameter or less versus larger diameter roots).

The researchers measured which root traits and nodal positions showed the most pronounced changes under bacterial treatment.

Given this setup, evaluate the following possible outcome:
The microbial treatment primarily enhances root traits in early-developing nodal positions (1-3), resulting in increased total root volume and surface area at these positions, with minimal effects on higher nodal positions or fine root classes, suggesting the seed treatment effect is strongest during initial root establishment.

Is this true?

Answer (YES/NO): NO